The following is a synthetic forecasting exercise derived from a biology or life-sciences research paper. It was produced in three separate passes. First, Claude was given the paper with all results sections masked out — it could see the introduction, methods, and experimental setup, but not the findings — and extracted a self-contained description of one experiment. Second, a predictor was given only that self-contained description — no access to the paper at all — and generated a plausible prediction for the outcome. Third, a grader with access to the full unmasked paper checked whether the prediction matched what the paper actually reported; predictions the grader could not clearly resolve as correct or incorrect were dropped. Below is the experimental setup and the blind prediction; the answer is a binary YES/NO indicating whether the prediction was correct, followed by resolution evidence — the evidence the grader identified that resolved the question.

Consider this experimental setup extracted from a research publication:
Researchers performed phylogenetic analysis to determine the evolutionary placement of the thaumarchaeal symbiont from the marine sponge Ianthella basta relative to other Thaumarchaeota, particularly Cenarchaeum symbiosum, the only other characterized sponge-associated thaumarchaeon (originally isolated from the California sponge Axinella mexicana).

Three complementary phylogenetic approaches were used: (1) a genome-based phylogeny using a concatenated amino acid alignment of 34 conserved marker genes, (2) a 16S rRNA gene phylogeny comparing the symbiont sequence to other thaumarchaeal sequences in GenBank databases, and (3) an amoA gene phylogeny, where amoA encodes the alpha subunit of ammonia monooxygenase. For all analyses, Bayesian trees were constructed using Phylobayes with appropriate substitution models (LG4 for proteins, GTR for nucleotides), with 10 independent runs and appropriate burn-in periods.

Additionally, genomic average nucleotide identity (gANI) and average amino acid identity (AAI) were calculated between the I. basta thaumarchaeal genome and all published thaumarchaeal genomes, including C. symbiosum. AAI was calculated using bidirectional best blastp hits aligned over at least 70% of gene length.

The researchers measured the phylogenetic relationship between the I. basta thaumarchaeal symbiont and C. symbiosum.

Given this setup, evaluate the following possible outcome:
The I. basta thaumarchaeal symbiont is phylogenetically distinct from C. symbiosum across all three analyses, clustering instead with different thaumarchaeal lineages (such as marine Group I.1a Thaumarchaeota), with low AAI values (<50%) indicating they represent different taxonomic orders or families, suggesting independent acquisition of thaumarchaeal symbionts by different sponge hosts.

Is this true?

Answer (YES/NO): NO